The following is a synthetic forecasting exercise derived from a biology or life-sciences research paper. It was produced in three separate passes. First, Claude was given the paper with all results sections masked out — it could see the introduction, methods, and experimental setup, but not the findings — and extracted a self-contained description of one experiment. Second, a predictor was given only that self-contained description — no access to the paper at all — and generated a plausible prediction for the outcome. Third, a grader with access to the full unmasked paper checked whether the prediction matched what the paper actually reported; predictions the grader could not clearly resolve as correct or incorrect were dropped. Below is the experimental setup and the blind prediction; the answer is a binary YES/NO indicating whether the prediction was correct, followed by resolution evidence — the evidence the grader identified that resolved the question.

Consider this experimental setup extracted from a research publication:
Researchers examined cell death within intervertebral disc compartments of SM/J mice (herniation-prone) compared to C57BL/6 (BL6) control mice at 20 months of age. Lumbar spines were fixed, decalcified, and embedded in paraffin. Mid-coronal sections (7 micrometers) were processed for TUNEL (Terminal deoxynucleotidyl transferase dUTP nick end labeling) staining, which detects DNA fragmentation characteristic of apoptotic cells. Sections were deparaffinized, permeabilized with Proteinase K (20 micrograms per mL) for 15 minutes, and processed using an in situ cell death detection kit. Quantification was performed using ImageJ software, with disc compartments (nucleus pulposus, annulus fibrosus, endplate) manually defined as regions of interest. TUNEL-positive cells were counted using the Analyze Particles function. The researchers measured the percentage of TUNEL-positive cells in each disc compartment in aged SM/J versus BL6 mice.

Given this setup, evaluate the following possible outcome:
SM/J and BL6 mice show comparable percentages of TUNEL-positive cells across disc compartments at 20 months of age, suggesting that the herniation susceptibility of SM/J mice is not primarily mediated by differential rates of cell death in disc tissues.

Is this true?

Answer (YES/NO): NO